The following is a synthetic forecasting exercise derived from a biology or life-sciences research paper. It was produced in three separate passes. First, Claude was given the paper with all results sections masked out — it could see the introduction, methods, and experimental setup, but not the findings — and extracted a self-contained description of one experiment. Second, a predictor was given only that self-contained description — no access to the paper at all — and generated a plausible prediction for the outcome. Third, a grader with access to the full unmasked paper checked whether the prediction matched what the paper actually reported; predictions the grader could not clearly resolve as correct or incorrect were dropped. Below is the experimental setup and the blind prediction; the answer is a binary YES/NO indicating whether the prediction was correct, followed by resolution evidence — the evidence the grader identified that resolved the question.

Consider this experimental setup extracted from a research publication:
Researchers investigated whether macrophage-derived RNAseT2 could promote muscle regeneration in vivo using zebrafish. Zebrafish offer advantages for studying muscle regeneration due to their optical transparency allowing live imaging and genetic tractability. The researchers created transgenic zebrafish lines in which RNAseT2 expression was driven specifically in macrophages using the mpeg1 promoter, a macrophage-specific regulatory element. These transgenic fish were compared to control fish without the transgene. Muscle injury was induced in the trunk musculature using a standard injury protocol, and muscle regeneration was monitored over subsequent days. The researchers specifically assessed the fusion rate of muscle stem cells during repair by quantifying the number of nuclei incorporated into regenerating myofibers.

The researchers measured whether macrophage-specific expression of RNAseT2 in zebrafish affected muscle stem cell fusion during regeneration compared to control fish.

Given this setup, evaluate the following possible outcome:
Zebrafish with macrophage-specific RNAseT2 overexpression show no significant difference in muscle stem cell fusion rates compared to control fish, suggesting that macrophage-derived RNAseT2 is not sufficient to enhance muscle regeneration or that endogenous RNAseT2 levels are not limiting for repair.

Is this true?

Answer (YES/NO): NO